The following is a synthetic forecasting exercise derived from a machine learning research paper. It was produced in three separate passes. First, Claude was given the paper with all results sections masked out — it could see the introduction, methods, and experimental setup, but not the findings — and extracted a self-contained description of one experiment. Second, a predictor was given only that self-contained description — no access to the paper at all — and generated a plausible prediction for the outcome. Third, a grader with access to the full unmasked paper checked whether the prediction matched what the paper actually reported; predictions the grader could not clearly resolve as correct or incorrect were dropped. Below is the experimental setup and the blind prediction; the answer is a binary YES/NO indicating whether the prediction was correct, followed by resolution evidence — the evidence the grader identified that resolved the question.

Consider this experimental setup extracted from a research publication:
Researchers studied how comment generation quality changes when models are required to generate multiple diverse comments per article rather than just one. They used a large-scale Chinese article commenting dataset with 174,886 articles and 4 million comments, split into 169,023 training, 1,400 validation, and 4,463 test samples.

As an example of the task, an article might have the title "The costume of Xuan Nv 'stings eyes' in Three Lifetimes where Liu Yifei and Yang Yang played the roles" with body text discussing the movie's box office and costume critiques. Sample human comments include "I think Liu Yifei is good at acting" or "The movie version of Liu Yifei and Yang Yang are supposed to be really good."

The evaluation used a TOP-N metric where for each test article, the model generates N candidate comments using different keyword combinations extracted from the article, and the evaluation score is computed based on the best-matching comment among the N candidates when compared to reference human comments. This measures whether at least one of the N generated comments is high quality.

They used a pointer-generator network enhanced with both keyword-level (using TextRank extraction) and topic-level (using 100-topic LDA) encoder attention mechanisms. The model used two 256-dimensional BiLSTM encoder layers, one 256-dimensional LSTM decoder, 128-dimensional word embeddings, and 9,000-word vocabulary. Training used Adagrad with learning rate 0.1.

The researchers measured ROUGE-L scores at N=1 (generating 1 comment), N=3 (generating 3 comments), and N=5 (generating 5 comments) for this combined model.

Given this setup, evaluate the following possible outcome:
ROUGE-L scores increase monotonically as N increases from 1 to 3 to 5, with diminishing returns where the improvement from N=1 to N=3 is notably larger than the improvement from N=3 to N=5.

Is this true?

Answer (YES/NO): NO